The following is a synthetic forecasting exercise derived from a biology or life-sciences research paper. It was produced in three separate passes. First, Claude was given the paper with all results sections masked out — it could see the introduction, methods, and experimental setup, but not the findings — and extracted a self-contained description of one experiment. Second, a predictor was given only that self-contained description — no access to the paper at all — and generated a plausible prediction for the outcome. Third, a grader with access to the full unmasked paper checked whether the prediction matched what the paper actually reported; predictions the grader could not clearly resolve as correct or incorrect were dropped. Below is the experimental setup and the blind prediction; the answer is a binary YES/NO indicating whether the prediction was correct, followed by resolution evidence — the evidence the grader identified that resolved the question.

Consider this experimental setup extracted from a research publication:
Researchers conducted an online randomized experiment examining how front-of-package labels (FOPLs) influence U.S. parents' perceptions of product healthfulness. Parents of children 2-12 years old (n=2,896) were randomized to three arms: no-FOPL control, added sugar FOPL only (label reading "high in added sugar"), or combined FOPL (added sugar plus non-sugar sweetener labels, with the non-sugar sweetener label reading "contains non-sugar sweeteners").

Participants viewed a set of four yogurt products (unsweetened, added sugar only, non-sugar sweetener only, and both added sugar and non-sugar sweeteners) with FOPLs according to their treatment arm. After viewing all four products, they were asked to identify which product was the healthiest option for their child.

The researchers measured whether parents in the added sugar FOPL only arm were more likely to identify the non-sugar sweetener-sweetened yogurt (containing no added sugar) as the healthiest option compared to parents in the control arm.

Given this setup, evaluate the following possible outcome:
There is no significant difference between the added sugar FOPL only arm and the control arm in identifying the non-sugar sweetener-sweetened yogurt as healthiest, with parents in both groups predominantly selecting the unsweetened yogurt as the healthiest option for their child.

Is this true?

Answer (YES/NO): NO